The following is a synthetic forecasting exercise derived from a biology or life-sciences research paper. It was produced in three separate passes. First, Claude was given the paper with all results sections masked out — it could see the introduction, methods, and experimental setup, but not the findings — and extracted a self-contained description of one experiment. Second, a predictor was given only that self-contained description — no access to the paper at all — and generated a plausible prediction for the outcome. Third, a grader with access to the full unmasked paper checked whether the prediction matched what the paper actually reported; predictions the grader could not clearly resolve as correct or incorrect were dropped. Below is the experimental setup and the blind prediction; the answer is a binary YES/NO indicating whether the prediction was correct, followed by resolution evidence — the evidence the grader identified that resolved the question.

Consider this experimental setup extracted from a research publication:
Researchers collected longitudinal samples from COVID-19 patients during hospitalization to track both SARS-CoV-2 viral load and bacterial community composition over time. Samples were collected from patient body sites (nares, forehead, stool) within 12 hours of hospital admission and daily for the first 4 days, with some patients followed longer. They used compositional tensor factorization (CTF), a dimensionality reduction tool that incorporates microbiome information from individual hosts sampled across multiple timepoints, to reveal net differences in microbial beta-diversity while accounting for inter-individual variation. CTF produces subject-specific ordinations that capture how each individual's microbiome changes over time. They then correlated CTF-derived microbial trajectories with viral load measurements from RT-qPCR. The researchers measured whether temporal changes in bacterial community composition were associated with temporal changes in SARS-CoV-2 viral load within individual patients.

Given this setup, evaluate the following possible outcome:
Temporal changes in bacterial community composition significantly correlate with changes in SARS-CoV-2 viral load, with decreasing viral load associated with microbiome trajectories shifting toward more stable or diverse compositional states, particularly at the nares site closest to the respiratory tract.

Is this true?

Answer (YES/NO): NO